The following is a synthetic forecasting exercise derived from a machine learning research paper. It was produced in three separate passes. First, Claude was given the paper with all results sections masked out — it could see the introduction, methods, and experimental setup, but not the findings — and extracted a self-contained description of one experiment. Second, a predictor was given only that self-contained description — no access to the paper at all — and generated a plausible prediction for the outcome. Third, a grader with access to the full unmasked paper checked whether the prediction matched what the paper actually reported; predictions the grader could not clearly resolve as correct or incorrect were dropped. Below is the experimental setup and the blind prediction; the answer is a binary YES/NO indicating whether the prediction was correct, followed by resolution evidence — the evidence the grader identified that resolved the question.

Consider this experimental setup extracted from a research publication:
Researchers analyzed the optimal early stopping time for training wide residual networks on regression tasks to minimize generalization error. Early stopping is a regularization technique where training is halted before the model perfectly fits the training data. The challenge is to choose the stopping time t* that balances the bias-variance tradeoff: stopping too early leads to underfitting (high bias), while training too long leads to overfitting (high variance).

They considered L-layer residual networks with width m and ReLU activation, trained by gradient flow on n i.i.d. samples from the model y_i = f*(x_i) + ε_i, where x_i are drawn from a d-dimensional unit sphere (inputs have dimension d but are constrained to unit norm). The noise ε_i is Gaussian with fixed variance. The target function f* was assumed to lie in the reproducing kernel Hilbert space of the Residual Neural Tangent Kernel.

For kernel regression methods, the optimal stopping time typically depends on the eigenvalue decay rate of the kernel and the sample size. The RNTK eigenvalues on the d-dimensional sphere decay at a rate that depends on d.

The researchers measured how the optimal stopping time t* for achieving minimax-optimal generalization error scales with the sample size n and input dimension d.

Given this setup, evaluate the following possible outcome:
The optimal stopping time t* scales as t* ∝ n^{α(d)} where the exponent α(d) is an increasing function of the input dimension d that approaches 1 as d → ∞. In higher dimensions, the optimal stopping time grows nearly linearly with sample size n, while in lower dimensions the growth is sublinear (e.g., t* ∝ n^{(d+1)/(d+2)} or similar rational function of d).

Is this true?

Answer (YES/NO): NO